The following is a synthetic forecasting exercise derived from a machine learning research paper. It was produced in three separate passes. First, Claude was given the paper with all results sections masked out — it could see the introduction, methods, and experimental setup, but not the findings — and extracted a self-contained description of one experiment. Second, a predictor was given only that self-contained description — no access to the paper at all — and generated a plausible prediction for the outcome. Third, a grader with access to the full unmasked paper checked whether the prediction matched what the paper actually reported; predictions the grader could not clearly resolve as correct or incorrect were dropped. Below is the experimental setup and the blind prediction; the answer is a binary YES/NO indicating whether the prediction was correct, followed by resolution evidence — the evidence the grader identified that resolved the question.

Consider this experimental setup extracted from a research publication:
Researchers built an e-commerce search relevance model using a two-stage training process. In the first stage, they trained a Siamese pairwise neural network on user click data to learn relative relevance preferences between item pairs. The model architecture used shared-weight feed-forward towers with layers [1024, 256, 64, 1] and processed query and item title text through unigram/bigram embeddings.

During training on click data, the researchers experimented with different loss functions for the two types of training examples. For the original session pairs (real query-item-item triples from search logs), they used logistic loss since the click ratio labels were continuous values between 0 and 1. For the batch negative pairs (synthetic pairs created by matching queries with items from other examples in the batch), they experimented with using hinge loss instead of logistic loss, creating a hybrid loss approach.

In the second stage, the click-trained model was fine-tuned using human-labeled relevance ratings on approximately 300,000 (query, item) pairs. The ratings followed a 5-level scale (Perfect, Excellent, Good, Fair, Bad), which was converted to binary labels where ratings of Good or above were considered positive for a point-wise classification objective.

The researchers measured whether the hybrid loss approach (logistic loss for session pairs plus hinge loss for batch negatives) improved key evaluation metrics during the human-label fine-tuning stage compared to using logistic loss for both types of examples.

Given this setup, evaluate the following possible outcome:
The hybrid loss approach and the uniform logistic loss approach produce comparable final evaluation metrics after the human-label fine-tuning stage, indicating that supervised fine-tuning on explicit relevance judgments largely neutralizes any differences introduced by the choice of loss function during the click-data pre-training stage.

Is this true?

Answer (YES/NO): YES